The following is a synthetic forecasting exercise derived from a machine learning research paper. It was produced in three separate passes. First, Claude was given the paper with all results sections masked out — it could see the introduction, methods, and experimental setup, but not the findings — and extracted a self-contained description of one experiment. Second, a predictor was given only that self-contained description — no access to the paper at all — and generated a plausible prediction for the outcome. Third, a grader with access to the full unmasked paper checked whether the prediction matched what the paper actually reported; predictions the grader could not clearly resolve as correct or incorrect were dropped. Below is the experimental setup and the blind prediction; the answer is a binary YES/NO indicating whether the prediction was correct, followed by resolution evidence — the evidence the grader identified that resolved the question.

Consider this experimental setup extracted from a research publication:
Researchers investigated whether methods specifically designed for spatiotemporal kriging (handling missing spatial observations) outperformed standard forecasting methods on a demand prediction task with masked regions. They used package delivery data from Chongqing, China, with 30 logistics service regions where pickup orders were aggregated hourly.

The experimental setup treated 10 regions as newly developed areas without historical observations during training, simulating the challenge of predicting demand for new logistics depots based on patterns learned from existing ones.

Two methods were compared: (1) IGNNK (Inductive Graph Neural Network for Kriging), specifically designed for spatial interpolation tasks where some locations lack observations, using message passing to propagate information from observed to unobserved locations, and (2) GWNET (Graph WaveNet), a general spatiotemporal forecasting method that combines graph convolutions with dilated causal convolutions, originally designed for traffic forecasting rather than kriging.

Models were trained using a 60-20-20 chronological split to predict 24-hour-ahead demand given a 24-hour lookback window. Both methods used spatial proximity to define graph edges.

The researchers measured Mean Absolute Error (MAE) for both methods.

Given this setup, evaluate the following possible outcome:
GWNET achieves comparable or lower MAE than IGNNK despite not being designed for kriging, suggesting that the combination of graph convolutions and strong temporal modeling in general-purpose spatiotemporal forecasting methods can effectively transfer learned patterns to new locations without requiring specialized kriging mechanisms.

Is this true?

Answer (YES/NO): YES